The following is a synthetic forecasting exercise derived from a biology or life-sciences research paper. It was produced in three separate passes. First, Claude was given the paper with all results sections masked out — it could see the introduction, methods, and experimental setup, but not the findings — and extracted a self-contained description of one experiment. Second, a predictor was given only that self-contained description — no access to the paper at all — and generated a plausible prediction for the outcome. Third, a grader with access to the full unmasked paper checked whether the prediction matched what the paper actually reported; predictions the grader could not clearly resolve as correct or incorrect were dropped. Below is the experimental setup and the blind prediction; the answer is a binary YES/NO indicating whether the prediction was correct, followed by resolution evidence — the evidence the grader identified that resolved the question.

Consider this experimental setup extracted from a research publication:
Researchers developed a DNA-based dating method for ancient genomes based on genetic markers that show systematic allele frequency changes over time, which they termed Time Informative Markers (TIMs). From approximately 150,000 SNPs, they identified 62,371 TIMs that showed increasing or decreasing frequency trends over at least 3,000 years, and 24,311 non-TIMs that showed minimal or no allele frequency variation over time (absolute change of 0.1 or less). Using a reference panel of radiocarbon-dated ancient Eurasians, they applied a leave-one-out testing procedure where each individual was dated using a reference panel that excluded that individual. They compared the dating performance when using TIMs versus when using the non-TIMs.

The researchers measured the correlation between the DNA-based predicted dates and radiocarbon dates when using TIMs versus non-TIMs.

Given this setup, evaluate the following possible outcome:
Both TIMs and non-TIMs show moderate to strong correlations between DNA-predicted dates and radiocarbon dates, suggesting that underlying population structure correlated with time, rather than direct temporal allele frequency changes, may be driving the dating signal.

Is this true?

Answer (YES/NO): NO